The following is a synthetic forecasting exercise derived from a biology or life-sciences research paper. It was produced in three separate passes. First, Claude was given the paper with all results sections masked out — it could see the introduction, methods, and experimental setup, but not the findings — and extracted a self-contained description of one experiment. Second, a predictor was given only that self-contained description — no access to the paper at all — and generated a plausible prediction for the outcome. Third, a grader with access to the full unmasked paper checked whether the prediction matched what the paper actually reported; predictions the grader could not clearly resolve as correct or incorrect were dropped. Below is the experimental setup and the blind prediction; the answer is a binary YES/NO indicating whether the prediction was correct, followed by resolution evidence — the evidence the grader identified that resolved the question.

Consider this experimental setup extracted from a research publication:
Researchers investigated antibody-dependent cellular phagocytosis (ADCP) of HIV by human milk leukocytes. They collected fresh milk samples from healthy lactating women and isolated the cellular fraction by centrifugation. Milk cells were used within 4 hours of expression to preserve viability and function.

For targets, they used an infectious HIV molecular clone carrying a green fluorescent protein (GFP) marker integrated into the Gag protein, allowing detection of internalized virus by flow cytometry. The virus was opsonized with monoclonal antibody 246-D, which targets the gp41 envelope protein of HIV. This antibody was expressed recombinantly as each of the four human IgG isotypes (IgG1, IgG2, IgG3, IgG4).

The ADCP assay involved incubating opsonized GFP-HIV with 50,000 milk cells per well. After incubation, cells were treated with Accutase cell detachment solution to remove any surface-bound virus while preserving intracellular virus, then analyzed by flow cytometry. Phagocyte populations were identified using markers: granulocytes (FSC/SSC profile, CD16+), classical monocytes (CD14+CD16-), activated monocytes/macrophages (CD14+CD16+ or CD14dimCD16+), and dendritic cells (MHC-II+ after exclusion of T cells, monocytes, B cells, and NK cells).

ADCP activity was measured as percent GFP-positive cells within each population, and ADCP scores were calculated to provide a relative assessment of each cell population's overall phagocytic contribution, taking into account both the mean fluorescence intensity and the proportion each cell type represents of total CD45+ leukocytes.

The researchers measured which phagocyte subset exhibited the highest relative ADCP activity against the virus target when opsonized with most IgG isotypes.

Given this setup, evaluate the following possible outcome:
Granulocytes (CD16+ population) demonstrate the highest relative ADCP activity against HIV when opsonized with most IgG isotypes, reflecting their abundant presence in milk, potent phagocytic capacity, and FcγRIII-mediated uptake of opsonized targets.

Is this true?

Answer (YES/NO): YES